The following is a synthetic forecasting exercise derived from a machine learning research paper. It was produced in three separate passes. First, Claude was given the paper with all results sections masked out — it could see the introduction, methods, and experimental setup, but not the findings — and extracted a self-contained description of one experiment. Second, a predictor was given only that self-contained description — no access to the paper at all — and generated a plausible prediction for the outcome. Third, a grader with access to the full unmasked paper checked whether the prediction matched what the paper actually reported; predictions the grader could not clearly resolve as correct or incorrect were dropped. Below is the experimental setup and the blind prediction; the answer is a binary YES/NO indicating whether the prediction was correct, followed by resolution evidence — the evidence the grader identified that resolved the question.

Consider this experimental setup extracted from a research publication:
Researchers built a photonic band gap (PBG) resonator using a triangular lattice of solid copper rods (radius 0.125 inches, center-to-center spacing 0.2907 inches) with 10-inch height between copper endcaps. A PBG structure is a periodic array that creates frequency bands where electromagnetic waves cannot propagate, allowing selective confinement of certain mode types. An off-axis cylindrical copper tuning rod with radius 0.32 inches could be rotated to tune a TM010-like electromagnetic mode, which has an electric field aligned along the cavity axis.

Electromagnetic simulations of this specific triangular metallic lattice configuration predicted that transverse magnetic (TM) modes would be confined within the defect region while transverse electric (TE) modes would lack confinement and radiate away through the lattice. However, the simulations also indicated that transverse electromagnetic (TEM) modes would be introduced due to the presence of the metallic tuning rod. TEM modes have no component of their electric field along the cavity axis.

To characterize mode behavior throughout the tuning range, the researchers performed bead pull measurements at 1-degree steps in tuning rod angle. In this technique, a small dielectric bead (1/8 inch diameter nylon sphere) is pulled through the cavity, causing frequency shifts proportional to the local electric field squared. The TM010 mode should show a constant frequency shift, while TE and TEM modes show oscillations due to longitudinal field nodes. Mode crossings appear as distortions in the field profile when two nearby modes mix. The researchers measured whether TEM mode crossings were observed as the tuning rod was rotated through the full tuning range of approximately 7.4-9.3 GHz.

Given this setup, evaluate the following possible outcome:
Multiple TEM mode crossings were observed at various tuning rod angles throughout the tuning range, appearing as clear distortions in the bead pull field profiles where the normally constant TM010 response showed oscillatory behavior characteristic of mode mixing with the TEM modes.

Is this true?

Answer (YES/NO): YES